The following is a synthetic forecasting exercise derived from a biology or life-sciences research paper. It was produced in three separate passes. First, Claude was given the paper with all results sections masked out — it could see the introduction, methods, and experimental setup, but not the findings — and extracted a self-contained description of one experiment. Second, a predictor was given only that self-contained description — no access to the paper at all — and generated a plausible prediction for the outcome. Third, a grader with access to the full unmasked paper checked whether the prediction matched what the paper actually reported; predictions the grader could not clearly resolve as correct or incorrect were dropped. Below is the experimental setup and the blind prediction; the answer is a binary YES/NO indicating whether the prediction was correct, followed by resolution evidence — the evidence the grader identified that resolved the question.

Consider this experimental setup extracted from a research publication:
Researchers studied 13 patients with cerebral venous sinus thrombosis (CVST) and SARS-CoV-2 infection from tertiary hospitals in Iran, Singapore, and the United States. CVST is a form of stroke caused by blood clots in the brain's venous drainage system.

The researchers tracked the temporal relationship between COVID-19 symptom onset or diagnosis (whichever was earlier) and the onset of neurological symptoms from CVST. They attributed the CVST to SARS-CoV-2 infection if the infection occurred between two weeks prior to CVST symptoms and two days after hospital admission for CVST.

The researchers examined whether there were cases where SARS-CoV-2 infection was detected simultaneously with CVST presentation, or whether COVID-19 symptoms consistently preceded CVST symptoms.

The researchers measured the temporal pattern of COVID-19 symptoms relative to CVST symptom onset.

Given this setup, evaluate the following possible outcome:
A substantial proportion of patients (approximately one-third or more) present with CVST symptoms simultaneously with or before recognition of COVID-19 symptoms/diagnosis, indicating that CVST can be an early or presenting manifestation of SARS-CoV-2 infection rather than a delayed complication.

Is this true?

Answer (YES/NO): YES